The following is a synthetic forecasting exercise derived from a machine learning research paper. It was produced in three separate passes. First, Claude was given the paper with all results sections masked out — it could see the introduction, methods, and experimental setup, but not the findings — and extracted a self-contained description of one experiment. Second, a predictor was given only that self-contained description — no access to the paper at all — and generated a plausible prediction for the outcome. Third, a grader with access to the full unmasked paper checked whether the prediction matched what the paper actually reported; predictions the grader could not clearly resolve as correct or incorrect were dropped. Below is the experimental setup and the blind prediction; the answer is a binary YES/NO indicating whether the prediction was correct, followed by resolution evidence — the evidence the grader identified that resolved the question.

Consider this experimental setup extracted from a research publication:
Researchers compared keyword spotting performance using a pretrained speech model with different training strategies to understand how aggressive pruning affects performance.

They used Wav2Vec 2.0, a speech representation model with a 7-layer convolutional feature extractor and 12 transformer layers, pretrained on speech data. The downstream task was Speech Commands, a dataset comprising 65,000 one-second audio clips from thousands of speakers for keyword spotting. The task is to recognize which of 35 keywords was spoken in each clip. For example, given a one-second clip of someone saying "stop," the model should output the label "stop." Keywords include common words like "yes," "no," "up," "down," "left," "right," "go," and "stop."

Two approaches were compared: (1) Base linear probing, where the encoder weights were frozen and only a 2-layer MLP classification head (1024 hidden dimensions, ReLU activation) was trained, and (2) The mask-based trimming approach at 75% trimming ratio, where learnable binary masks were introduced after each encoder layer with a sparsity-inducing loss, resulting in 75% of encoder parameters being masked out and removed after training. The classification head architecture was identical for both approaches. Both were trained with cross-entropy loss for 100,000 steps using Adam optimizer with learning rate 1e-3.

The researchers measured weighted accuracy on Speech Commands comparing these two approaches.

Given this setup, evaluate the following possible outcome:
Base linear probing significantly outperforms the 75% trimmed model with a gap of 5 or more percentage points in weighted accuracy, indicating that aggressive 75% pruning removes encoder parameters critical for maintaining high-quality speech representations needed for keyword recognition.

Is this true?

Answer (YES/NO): NO